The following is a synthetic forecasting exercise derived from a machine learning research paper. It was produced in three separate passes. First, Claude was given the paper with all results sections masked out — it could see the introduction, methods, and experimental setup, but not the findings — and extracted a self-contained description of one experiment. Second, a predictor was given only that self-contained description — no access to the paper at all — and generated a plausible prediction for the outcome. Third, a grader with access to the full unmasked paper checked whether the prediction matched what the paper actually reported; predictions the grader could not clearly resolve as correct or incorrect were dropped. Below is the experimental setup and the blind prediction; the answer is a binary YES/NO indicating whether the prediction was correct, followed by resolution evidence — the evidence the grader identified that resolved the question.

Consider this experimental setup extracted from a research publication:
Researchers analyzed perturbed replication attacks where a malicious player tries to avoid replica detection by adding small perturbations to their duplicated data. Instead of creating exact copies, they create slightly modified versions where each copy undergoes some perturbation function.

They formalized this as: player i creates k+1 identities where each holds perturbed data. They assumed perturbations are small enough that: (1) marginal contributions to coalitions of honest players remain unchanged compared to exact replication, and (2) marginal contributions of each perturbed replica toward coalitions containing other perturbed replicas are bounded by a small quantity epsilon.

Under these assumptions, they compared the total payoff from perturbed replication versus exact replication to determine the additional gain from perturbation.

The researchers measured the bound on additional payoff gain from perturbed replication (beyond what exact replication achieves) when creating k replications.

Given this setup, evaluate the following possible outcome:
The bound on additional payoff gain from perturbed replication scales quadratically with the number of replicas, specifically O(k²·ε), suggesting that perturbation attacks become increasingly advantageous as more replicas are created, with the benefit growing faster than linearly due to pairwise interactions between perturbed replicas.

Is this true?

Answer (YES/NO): NO